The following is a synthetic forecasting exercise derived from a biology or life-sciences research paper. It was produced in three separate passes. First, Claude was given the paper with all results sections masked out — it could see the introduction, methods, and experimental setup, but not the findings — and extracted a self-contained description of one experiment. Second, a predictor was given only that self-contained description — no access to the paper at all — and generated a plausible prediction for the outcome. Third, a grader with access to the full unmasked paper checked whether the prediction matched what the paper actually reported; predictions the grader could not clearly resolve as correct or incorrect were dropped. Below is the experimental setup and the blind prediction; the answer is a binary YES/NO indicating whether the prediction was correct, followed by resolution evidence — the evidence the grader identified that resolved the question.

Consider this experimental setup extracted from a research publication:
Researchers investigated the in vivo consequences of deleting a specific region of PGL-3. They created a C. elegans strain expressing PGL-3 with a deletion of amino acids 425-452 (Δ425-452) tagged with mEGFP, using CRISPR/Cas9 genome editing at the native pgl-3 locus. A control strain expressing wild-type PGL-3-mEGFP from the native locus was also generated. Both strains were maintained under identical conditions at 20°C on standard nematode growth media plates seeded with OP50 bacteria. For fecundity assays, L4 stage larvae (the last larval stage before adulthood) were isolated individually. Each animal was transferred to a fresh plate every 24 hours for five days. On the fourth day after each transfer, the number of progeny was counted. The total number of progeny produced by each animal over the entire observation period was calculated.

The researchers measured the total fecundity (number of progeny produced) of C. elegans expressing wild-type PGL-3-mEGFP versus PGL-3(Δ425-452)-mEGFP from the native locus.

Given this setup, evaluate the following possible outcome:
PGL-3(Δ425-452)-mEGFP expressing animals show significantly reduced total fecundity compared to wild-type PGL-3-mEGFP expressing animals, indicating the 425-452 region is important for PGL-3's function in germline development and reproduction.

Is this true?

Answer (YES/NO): NO